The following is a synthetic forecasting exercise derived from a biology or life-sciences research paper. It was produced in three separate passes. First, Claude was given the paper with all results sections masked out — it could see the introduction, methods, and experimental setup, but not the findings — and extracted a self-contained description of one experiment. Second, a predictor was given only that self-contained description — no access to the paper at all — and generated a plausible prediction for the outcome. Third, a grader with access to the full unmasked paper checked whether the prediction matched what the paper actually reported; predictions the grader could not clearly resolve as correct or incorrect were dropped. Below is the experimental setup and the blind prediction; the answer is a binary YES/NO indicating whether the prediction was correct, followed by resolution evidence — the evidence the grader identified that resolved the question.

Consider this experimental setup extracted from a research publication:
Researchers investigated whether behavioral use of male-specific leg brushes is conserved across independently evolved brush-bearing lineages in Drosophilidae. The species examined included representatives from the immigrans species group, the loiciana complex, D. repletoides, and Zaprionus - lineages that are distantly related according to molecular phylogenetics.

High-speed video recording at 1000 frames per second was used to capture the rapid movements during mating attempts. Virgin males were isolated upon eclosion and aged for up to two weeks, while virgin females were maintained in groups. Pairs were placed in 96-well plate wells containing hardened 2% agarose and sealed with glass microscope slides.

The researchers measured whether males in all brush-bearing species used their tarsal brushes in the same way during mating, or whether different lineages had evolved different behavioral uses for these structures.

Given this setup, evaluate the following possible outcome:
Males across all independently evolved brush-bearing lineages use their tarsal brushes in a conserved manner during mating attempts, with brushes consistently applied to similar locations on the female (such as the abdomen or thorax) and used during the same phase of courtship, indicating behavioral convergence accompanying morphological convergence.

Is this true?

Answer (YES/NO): YES